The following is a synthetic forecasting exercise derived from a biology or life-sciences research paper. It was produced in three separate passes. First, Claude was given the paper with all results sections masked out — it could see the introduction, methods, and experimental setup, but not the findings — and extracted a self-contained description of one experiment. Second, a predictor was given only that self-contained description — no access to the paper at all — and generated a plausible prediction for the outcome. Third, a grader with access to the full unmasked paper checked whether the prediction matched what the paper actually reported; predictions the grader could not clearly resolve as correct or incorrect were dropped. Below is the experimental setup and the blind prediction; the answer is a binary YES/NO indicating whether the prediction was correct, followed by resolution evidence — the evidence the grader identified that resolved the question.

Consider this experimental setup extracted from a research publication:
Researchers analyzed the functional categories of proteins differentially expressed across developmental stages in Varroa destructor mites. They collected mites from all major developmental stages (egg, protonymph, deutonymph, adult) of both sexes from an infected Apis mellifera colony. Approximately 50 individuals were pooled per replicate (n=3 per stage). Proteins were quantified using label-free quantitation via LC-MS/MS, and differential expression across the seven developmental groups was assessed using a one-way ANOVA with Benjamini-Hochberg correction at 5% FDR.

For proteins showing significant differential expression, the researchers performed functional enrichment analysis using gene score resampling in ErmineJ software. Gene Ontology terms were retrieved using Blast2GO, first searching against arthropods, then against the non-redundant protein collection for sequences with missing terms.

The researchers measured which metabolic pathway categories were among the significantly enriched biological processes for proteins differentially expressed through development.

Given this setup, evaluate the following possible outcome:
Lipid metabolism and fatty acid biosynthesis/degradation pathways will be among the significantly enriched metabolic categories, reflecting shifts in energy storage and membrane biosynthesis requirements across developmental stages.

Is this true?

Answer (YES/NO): NO